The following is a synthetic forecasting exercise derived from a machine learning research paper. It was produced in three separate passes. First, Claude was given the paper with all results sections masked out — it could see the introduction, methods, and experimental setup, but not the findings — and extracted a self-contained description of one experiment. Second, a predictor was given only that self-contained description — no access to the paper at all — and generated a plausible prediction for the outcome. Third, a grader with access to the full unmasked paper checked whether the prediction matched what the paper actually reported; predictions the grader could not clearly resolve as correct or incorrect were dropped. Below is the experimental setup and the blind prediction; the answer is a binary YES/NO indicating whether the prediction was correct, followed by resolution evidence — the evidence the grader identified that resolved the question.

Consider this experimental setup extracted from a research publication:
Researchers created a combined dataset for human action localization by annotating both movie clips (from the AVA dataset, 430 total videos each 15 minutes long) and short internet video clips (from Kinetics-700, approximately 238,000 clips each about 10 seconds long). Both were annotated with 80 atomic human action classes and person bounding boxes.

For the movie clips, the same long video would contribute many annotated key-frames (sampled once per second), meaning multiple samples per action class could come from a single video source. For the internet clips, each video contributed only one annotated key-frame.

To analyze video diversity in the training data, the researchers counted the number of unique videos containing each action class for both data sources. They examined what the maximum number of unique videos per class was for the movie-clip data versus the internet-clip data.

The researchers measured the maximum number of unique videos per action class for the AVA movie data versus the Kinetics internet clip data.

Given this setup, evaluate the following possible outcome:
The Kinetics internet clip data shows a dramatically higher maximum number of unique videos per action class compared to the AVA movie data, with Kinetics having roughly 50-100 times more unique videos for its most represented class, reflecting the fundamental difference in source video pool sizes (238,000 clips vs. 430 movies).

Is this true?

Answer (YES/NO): NO